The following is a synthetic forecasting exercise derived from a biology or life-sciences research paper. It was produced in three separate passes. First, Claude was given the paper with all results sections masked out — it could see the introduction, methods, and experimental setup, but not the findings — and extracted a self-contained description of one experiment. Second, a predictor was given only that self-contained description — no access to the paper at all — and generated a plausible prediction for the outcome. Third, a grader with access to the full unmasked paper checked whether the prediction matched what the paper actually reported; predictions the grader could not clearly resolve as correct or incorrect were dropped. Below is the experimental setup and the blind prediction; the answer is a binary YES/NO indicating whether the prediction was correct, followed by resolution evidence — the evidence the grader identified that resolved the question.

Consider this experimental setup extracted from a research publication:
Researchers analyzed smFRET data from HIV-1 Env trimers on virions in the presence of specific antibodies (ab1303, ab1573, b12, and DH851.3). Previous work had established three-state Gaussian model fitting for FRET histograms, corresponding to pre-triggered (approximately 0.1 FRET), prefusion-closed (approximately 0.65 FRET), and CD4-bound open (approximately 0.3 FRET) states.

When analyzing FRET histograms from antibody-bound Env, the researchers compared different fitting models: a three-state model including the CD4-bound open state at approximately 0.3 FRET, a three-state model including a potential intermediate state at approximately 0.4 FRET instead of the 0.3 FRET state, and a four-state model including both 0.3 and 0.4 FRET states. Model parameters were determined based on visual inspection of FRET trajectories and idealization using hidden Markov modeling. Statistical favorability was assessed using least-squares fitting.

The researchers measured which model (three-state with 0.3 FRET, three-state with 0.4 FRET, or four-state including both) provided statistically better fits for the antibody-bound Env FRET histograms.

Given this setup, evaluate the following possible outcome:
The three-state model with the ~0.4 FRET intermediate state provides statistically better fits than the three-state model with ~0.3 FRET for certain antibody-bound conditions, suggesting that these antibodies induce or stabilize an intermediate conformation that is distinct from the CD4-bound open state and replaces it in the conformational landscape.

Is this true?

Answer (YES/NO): YES